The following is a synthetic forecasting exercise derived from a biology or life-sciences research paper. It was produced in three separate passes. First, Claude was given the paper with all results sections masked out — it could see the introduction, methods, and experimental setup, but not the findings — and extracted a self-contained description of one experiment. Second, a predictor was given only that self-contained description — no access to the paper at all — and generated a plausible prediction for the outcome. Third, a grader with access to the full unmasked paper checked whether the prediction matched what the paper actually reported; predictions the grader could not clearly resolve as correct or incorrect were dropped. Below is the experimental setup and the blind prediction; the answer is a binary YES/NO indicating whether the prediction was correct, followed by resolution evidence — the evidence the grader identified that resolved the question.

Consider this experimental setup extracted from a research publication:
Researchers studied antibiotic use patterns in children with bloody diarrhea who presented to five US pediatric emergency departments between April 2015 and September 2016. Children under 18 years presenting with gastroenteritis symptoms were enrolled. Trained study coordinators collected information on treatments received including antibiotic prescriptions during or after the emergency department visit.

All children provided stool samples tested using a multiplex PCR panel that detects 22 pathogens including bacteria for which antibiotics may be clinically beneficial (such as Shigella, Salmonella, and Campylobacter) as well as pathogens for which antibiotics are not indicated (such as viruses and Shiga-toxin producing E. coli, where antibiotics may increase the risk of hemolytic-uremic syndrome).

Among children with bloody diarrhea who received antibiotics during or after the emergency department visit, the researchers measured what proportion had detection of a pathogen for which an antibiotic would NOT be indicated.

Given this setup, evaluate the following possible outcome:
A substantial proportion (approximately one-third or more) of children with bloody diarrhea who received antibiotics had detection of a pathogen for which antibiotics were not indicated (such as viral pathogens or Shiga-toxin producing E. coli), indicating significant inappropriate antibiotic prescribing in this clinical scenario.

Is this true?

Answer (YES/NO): NO